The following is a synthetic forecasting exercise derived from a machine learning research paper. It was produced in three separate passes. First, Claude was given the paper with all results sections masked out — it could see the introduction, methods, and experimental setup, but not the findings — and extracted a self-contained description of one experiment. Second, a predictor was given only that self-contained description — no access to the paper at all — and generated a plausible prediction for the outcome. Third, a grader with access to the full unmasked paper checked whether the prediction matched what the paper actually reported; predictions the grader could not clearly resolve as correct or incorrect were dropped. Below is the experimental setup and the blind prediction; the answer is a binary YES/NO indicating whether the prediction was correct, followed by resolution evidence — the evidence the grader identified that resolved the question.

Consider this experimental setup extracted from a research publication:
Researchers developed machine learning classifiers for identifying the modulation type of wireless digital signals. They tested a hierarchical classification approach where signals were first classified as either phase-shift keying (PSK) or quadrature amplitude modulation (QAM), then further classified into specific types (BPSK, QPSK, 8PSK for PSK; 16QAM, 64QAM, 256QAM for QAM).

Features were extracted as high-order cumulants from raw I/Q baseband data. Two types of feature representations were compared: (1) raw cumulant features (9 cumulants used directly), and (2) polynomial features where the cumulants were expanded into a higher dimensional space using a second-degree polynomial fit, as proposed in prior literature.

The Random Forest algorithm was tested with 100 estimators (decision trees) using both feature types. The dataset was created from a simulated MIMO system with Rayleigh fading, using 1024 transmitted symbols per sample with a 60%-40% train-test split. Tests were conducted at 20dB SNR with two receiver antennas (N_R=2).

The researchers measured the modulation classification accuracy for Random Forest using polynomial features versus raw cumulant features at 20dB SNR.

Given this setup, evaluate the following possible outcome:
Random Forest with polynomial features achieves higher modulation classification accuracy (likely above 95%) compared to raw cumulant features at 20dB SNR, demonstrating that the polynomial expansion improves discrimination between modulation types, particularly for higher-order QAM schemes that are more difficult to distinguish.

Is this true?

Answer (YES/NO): NO